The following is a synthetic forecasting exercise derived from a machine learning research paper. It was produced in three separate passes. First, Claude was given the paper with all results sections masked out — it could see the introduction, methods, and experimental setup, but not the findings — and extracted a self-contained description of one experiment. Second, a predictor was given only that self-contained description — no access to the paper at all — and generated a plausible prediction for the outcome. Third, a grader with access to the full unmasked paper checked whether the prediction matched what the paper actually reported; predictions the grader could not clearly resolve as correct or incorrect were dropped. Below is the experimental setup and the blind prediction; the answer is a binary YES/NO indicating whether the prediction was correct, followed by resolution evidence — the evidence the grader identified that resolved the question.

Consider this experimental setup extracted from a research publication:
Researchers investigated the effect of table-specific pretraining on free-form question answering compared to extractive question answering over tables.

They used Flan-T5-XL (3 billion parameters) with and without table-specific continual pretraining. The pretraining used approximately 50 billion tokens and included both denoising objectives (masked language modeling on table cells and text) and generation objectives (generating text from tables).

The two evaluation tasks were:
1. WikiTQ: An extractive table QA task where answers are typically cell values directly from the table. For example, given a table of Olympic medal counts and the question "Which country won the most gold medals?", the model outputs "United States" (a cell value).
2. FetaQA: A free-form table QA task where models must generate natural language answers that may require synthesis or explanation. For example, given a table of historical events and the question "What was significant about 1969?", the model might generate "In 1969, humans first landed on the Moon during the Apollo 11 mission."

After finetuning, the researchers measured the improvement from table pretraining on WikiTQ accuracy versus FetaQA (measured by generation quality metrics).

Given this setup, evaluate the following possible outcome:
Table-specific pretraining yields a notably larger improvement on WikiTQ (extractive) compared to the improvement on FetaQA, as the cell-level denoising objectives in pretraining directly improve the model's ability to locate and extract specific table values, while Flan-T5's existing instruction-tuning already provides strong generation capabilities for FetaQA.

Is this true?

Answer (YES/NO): YES